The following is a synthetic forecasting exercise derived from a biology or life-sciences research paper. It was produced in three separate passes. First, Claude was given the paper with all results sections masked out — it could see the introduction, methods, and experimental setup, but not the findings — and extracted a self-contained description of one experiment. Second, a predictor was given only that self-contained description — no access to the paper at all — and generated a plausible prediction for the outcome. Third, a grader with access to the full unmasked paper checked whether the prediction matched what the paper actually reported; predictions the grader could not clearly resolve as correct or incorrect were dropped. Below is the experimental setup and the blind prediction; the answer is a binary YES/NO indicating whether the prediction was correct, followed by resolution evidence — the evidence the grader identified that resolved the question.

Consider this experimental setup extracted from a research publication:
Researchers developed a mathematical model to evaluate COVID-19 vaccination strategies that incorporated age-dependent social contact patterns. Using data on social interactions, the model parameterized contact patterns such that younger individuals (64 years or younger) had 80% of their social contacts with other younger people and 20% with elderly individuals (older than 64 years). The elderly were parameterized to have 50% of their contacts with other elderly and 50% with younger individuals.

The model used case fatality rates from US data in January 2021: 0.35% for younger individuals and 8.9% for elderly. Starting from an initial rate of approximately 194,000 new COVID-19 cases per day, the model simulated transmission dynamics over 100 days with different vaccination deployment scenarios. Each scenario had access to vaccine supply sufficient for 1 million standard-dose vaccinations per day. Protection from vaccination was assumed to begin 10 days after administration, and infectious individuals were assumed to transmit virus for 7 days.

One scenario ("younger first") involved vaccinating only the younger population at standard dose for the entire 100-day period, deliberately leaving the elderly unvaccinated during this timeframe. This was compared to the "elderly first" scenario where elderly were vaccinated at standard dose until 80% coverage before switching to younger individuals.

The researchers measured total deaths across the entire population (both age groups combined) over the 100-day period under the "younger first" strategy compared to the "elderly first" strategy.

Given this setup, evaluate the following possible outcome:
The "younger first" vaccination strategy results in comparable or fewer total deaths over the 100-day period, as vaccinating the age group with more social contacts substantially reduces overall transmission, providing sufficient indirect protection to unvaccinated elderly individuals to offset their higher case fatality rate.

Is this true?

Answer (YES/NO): NO